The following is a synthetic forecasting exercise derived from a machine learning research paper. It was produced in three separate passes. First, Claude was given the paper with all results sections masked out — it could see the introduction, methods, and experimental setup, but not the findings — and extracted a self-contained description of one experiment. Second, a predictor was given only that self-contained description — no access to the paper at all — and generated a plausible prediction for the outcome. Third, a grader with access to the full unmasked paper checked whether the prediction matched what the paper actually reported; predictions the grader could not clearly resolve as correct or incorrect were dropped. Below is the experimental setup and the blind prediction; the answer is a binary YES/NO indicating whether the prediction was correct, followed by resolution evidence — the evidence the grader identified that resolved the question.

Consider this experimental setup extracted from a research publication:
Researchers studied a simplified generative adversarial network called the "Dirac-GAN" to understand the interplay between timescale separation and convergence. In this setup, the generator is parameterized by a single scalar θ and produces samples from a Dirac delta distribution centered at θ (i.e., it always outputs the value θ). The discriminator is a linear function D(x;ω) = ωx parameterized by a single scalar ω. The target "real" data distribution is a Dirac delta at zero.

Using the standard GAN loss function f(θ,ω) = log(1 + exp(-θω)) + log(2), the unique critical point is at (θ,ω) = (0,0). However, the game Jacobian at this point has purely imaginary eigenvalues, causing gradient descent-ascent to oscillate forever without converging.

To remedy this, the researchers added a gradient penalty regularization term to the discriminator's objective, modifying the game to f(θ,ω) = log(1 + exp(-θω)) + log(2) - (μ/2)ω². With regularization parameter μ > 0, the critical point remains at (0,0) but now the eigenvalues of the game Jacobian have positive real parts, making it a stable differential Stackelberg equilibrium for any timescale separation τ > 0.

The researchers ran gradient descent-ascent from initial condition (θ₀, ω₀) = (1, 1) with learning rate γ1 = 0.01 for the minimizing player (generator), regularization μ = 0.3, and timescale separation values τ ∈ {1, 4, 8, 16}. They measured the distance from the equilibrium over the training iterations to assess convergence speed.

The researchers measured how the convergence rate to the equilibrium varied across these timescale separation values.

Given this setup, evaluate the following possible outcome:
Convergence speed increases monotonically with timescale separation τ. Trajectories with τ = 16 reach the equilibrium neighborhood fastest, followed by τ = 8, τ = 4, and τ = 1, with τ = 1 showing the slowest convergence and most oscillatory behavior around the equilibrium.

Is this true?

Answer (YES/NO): NO